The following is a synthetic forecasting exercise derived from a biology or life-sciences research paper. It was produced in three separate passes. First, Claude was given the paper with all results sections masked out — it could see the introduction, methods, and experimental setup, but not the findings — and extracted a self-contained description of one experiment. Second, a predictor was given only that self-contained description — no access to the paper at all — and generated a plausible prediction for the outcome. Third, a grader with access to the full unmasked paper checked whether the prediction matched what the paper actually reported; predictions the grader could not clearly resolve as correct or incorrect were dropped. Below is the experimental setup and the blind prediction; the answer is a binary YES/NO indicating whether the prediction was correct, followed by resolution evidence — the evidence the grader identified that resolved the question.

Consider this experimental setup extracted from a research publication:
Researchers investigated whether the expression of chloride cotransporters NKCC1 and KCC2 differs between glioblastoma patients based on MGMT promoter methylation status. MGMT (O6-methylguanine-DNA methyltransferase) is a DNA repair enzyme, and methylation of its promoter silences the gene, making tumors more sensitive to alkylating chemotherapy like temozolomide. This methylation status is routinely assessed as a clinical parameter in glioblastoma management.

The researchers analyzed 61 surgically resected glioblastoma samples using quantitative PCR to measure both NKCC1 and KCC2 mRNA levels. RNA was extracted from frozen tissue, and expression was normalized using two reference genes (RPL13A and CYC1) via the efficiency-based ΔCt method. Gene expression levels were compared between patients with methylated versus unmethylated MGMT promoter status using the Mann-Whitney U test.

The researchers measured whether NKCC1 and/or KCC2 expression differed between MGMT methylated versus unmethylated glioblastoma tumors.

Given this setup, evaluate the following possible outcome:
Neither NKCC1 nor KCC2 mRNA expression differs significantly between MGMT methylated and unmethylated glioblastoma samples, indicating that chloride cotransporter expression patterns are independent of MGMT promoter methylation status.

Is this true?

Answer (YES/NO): YES